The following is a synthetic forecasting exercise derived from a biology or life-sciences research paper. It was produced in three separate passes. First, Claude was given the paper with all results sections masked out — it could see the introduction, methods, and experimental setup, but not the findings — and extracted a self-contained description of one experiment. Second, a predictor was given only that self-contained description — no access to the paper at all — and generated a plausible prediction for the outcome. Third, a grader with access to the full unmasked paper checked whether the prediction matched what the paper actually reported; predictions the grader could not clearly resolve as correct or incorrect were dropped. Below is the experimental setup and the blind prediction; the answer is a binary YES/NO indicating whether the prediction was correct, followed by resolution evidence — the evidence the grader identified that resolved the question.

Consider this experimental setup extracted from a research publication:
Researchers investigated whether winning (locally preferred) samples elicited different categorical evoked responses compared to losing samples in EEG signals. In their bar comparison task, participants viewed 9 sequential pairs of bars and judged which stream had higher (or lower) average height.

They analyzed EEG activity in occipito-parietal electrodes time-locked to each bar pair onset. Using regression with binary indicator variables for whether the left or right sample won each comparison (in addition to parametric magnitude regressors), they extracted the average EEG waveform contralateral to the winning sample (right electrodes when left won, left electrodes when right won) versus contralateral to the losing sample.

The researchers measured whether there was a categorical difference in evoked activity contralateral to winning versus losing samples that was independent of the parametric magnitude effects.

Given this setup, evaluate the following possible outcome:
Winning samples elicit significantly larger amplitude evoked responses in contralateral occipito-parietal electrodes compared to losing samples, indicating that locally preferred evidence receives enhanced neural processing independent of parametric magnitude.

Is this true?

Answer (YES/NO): NO